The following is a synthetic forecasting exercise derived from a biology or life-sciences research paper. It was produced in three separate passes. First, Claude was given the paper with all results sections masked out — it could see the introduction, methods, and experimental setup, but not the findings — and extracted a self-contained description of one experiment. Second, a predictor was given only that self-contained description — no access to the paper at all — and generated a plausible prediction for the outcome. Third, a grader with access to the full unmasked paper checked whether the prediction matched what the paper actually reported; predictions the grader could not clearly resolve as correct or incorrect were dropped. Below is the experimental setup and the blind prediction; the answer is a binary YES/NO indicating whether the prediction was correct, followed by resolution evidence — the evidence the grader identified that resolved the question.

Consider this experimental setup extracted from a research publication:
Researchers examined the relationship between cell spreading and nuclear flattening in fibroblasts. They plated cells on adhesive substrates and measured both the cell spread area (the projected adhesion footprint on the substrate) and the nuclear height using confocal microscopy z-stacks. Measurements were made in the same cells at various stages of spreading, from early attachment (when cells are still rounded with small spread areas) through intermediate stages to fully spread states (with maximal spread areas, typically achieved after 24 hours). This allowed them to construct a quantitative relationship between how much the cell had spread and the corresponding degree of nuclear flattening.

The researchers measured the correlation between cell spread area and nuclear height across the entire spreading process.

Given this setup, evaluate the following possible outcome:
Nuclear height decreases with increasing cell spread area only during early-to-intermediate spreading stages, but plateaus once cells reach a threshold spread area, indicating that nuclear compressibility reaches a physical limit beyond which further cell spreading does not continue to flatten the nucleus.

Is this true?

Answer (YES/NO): YES